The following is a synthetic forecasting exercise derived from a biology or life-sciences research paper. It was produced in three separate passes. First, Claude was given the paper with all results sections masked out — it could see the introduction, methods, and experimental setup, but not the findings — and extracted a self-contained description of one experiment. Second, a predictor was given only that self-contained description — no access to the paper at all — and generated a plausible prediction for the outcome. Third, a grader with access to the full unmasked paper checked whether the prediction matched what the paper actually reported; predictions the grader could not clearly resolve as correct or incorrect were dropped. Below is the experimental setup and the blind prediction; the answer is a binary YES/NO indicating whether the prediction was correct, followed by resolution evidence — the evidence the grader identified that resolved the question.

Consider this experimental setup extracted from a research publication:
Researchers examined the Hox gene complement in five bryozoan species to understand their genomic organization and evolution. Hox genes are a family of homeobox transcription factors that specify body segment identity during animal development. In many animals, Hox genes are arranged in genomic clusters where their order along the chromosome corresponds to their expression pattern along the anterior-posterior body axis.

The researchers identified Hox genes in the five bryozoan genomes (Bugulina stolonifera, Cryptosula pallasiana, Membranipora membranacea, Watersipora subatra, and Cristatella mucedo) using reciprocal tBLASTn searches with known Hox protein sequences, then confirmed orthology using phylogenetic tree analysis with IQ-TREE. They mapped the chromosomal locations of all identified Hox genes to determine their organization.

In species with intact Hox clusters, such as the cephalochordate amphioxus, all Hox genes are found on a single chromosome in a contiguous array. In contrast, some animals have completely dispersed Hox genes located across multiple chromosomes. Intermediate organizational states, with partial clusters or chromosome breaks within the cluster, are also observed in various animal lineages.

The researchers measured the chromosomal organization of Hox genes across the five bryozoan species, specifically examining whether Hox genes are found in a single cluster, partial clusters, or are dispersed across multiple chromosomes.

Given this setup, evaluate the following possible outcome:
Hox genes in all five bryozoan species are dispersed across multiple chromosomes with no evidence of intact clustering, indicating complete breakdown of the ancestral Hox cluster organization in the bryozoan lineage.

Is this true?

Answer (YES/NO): NO